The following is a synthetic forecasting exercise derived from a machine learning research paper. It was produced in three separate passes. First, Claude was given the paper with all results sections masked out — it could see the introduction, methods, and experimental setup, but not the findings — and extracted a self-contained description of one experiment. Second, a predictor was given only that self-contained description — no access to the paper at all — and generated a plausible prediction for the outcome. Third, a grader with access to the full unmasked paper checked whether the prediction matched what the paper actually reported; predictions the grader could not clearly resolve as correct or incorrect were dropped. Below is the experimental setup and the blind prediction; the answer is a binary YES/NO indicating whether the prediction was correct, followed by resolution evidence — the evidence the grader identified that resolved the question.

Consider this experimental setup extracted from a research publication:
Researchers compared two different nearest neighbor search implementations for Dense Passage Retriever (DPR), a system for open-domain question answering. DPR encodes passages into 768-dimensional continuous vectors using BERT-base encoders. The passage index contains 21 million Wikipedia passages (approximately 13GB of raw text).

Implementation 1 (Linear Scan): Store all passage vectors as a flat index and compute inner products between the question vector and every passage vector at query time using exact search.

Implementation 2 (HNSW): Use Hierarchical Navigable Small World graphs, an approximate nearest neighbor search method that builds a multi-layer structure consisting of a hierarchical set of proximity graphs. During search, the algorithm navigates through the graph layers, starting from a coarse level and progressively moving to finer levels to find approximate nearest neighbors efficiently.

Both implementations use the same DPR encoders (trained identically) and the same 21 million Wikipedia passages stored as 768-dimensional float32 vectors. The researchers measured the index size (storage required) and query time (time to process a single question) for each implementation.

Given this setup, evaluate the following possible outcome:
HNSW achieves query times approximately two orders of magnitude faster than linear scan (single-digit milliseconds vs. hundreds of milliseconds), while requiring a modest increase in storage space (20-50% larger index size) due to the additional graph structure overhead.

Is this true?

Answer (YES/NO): NO